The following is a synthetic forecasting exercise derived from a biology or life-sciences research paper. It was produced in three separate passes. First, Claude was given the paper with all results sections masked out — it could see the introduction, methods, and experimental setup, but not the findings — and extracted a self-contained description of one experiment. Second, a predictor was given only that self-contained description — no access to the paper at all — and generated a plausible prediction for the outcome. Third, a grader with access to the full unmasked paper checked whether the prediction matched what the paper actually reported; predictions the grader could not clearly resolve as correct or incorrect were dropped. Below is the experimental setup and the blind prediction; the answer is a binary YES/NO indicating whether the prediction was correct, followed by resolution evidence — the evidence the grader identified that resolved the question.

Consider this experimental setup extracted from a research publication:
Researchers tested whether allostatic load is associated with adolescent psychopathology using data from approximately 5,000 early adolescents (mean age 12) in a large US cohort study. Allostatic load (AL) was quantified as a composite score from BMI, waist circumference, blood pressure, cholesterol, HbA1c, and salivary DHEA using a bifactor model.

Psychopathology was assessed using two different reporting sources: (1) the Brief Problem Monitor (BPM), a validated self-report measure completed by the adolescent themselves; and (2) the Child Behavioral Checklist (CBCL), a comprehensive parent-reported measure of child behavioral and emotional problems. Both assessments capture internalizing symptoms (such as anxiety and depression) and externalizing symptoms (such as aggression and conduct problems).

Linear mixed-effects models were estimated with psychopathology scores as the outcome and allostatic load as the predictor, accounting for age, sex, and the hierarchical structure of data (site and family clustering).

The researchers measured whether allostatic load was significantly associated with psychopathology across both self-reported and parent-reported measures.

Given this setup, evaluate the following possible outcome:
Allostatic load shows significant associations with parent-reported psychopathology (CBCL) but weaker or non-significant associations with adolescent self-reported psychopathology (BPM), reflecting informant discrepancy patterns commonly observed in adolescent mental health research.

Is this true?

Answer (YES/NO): YES